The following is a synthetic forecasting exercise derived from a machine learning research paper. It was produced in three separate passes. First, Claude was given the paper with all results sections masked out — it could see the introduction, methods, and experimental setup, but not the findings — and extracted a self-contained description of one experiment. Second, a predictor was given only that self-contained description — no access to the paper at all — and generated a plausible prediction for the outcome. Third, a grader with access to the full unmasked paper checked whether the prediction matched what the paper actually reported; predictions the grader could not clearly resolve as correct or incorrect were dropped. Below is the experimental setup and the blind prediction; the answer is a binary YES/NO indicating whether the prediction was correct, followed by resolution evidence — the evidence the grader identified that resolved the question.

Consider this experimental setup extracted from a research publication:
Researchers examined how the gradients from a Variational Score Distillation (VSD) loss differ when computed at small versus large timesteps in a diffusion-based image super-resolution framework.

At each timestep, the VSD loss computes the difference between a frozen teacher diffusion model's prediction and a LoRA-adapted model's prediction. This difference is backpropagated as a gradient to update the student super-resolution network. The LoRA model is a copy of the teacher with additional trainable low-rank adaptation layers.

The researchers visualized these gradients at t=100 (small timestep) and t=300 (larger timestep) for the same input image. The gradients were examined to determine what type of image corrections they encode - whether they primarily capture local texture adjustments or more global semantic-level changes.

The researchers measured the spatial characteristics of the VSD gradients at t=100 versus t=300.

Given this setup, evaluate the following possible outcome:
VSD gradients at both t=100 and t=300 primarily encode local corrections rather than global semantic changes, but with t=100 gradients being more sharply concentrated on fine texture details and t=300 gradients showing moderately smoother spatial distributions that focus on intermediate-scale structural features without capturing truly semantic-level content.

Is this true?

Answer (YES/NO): NO